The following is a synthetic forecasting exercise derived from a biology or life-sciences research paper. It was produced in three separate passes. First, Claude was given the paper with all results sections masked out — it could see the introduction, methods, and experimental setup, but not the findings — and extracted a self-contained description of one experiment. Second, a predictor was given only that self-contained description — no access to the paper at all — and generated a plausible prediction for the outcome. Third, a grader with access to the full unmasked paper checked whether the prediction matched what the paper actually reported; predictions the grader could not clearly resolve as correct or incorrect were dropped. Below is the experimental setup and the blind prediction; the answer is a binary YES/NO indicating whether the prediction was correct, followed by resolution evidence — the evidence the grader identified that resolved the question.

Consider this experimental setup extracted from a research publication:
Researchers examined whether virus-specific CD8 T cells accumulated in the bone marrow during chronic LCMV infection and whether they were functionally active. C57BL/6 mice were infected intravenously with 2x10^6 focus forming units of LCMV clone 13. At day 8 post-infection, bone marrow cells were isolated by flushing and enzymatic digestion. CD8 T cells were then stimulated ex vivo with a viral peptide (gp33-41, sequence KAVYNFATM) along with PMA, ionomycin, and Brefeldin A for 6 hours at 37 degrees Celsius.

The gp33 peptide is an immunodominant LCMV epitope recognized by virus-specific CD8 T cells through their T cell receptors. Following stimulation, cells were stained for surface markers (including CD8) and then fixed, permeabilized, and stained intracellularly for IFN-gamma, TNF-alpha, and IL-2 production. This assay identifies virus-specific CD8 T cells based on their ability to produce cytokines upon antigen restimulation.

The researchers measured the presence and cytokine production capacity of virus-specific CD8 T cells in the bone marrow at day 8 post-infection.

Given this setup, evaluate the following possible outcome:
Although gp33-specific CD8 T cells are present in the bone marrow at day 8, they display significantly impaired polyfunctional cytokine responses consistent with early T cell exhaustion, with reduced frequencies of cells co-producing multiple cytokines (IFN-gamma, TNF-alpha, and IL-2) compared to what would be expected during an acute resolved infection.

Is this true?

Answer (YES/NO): NO